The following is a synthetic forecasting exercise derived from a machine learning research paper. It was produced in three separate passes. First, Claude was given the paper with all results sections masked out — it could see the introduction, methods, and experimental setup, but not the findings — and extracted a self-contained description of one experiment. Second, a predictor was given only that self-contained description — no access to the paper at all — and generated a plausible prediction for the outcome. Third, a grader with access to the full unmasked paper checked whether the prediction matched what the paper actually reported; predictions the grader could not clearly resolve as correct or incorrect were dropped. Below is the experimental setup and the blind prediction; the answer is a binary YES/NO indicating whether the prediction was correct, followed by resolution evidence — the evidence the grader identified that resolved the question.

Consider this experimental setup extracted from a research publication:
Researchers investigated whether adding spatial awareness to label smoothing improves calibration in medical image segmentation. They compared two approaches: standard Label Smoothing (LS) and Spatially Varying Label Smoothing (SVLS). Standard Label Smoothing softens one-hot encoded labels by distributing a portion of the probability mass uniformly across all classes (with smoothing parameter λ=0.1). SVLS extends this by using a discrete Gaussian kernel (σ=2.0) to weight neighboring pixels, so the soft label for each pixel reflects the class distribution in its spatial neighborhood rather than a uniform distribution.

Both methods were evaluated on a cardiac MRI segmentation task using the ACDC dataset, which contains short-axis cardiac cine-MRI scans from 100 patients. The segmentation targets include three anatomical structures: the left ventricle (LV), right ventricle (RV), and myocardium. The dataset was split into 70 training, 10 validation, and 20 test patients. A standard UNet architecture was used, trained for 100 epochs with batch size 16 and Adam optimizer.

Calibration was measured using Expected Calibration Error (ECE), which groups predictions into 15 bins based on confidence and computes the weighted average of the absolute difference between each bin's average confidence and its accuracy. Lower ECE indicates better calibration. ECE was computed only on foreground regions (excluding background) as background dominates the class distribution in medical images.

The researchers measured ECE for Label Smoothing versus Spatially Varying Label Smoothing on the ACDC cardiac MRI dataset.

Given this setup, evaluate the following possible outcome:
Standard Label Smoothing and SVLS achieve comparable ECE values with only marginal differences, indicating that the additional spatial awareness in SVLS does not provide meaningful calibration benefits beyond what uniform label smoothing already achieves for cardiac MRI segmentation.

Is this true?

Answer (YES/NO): YES